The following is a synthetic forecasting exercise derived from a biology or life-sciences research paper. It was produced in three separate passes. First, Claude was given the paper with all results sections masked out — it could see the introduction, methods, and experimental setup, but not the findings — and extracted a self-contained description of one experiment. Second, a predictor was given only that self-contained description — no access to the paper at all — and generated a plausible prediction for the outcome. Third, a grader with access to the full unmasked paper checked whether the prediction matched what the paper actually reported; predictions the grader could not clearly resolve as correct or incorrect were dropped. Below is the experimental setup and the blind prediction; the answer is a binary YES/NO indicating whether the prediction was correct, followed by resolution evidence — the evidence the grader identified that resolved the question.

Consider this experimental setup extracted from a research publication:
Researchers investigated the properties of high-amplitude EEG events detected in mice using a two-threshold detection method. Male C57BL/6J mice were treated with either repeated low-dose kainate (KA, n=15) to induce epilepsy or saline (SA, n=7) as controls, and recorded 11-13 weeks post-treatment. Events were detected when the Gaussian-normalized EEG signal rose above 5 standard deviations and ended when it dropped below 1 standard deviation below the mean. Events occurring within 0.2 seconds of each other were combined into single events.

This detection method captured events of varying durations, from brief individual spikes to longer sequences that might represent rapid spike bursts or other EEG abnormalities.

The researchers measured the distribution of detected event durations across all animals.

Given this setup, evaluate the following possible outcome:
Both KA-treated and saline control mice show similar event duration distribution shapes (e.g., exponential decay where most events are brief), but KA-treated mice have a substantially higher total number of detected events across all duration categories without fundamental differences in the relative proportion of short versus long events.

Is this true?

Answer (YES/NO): NO